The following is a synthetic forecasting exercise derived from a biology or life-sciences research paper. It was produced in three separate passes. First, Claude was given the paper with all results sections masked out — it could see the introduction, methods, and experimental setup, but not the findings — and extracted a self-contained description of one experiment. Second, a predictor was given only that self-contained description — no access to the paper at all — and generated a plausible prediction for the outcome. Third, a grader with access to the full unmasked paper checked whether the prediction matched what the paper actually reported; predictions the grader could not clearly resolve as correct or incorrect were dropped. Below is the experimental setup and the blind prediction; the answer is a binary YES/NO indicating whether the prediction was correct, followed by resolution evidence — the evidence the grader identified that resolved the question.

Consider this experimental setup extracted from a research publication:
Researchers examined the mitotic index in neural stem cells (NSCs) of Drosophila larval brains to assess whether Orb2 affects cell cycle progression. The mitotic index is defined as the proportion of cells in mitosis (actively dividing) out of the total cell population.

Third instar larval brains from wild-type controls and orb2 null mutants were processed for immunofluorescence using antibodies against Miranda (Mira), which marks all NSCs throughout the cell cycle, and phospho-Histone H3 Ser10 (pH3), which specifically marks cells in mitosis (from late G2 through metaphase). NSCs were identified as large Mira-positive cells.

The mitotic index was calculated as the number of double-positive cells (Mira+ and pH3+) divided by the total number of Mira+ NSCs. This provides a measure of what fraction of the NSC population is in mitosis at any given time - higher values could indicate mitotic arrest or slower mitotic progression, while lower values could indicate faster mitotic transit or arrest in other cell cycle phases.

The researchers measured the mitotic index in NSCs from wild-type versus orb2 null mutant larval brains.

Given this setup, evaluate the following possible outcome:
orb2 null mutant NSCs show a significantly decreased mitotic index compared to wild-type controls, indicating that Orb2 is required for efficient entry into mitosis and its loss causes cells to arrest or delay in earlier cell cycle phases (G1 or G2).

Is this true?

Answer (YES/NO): NO